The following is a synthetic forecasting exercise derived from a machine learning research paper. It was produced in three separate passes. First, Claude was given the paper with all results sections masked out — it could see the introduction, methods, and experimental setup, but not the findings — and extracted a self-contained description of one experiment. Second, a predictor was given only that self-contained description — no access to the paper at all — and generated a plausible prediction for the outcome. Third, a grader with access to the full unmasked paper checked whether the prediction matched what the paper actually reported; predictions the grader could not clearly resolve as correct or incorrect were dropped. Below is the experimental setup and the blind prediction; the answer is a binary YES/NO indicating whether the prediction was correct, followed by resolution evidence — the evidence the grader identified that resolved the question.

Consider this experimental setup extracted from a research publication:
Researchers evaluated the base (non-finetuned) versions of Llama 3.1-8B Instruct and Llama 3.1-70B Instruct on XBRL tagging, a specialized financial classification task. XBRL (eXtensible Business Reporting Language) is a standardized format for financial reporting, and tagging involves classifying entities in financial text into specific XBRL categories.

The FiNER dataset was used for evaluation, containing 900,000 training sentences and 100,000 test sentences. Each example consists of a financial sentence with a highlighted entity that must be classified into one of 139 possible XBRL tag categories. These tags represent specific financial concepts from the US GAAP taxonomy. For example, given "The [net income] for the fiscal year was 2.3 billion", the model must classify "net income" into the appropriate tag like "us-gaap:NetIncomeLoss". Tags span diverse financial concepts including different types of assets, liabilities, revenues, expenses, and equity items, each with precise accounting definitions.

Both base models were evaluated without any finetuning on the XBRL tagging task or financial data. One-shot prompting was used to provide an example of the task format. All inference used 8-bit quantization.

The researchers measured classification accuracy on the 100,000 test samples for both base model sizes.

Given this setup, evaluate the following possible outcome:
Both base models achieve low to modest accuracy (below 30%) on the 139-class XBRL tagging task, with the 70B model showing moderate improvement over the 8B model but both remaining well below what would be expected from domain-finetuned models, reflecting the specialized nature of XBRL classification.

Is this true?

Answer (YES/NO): YES